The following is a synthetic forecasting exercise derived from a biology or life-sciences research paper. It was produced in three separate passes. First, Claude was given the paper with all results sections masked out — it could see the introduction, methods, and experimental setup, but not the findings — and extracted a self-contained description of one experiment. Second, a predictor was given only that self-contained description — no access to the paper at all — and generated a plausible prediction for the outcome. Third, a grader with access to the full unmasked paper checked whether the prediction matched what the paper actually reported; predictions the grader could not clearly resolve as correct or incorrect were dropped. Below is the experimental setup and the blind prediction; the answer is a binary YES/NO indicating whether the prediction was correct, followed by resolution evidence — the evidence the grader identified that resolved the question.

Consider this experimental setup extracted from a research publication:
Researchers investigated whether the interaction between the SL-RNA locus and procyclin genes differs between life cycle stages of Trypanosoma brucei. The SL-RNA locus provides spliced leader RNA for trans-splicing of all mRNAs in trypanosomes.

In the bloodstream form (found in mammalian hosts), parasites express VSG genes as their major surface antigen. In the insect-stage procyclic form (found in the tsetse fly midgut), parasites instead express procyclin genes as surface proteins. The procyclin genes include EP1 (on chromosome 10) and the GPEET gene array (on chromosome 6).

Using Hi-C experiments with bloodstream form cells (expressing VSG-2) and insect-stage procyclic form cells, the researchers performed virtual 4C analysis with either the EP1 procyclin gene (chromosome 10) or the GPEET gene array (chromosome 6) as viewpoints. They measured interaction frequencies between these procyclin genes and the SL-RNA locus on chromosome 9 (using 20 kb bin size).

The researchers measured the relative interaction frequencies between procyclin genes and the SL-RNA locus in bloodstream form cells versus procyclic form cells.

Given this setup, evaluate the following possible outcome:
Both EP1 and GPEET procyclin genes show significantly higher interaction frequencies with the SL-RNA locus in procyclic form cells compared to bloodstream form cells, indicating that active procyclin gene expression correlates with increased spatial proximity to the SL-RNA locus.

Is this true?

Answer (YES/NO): YES